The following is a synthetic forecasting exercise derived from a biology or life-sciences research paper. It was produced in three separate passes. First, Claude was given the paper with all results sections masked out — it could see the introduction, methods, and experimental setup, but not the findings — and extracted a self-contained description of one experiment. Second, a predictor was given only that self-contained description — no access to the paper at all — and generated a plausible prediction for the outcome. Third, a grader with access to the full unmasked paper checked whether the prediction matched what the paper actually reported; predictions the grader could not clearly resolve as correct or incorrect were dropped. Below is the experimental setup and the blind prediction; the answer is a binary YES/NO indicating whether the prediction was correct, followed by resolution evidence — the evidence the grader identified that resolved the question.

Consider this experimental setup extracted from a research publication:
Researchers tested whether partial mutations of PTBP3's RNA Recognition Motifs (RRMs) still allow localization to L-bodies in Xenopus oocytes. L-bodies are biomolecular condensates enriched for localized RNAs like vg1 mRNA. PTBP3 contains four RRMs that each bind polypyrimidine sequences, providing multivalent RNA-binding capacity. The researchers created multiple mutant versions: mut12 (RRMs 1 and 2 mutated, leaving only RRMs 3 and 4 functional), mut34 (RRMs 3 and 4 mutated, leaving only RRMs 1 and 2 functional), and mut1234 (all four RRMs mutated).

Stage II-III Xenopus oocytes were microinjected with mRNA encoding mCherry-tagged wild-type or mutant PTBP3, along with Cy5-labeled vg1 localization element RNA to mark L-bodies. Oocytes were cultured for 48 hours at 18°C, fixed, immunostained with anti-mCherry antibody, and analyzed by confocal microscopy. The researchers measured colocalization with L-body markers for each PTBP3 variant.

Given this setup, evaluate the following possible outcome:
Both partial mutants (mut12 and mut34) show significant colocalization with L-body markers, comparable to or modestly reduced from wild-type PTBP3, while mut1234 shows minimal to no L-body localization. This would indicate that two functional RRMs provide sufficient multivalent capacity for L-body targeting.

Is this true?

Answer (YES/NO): NO